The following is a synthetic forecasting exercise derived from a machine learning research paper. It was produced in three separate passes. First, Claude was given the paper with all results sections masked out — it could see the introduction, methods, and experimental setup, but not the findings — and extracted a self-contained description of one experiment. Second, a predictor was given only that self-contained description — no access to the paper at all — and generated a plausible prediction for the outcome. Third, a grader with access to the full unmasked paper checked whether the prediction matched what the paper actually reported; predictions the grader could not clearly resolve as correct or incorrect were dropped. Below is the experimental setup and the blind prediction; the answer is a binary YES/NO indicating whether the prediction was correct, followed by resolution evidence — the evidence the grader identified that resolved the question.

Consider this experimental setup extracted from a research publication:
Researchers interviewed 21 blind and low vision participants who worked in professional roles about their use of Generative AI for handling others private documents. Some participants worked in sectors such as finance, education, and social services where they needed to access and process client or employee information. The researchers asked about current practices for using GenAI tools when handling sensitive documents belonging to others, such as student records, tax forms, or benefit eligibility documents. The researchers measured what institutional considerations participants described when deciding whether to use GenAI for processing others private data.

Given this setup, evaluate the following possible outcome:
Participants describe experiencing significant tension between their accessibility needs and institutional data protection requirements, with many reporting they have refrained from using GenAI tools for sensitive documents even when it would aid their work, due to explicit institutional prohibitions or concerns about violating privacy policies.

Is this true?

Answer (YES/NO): NO